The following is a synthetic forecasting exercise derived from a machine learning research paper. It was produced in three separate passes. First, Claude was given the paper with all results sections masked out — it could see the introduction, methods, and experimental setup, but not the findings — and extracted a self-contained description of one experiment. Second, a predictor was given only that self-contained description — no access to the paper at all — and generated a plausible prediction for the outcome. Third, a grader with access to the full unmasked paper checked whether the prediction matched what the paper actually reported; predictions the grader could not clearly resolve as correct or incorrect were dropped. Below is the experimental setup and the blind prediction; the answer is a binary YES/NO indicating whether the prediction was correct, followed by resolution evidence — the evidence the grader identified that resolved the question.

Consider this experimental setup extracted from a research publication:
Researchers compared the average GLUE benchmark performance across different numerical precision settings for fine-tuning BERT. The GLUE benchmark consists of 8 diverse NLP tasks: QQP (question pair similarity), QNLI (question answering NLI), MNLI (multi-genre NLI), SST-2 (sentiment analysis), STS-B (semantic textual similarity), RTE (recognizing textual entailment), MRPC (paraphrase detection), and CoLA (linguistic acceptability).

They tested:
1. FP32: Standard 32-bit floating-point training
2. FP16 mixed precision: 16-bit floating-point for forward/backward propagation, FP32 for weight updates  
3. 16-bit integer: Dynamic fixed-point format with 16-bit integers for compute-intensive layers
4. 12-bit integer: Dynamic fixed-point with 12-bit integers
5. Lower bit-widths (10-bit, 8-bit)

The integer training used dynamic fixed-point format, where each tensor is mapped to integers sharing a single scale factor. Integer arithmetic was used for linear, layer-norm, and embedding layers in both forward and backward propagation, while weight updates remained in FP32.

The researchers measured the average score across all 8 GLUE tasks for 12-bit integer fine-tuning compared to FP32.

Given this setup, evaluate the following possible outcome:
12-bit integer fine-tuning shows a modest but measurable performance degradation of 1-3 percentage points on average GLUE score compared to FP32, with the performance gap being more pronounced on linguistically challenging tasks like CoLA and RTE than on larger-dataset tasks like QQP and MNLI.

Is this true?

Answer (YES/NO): NO